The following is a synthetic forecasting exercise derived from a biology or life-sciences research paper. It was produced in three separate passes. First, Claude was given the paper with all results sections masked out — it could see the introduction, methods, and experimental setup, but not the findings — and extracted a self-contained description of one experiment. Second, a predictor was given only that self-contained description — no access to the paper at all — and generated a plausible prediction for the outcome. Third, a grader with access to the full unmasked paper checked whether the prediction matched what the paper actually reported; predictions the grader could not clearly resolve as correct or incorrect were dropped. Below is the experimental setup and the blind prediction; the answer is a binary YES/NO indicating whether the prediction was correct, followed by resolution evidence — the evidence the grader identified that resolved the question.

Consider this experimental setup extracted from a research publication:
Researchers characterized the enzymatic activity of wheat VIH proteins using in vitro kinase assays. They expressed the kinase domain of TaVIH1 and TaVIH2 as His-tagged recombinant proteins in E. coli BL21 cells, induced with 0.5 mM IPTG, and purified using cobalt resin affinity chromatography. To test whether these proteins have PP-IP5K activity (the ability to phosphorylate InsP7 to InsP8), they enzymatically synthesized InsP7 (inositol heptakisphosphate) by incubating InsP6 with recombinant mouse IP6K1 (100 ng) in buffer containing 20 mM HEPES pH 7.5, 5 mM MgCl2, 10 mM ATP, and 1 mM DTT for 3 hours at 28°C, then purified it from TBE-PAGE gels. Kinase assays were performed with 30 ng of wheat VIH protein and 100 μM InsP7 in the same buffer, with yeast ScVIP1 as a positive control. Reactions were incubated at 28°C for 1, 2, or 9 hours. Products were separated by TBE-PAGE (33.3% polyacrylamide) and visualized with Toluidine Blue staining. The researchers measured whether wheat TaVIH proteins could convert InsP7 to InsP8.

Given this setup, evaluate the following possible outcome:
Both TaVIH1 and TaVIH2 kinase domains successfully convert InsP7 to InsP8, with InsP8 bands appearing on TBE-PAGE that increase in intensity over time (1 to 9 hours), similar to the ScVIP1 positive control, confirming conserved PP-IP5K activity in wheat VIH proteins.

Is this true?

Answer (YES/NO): NO